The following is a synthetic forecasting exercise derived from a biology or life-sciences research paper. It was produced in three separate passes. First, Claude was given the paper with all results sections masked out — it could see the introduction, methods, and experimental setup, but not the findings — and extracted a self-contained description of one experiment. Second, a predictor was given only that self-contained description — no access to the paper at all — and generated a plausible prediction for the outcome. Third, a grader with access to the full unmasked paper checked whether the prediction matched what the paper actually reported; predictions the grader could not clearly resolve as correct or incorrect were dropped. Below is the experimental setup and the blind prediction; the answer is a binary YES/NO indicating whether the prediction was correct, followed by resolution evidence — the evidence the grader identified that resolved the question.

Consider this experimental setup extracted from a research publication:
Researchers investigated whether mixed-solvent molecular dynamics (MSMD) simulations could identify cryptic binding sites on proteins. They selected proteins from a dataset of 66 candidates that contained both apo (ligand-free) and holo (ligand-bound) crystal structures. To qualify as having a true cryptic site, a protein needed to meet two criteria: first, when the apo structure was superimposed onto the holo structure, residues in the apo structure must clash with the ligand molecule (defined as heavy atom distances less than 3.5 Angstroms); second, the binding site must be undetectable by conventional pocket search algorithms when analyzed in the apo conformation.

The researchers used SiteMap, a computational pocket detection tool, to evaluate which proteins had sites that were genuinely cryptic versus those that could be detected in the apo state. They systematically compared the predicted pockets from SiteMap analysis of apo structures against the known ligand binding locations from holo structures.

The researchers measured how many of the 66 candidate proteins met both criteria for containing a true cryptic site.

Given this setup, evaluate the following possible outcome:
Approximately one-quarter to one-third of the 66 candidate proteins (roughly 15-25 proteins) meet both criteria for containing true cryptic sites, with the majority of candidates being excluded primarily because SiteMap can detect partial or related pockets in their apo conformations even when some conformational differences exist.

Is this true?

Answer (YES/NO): NO